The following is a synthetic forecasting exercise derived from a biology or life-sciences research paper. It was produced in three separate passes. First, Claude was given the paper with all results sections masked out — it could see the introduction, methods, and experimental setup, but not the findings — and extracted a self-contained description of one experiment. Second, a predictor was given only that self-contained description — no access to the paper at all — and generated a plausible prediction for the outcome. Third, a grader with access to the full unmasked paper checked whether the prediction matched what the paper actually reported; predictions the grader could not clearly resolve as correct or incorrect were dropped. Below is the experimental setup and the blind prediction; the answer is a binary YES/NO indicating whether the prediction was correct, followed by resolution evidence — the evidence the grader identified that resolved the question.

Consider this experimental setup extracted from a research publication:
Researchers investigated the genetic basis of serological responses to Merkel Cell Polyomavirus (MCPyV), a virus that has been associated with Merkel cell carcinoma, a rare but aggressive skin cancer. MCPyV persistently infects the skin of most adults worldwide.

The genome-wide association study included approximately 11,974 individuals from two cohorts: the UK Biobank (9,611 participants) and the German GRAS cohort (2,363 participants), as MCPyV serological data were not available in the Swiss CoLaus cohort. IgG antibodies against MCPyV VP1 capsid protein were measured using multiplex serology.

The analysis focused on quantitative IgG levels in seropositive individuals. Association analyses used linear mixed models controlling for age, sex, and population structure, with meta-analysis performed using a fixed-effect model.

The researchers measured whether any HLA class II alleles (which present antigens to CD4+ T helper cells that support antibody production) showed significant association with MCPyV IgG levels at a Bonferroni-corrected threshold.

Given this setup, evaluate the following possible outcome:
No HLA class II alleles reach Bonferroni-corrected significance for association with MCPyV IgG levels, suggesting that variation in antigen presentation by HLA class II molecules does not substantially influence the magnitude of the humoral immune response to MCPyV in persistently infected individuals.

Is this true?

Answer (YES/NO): NO